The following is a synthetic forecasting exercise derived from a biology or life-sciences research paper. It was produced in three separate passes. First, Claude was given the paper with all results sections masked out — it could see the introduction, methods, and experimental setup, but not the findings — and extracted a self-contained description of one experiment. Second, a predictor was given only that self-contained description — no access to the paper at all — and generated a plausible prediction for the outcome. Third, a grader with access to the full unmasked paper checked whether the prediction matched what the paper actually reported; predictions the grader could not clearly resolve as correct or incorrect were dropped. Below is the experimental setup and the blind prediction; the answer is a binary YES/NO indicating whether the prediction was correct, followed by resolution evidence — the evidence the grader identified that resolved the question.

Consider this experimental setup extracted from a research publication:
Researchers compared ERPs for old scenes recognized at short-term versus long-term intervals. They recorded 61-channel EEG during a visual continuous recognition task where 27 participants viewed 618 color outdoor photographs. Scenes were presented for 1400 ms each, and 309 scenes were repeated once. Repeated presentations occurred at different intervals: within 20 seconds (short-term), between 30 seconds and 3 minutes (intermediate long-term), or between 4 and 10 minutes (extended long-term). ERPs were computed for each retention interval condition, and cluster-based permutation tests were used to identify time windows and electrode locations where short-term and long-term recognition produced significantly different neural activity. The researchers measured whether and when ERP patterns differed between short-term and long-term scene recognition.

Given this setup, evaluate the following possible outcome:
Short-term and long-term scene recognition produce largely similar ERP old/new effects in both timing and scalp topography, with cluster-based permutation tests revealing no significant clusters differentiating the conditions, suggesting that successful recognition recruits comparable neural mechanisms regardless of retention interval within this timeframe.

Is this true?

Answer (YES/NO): NO